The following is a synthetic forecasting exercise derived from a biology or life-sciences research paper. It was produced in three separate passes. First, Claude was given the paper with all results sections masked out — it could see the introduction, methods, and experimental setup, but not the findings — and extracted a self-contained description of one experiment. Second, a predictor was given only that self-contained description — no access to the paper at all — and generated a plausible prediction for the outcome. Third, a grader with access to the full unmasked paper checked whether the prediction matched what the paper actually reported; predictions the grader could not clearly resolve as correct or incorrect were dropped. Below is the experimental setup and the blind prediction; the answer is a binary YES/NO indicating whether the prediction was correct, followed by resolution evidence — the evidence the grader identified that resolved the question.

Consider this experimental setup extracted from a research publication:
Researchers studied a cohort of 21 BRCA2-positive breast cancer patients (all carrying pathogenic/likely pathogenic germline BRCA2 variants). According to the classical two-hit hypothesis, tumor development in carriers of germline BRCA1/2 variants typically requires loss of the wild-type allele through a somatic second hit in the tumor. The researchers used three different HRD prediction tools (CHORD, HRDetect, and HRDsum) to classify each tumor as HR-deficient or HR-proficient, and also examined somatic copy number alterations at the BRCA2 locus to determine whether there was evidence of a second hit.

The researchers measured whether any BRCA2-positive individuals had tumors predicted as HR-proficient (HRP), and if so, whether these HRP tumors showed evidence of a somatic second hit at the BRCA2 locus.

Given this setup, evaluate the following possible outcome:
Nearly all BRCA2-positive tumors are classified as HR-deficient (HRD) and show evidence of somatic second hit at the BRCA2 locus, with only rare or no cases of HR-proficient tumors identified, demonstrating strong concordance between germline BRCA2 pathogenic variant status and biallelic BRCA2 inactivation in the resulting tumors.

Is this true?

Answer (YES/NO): YES